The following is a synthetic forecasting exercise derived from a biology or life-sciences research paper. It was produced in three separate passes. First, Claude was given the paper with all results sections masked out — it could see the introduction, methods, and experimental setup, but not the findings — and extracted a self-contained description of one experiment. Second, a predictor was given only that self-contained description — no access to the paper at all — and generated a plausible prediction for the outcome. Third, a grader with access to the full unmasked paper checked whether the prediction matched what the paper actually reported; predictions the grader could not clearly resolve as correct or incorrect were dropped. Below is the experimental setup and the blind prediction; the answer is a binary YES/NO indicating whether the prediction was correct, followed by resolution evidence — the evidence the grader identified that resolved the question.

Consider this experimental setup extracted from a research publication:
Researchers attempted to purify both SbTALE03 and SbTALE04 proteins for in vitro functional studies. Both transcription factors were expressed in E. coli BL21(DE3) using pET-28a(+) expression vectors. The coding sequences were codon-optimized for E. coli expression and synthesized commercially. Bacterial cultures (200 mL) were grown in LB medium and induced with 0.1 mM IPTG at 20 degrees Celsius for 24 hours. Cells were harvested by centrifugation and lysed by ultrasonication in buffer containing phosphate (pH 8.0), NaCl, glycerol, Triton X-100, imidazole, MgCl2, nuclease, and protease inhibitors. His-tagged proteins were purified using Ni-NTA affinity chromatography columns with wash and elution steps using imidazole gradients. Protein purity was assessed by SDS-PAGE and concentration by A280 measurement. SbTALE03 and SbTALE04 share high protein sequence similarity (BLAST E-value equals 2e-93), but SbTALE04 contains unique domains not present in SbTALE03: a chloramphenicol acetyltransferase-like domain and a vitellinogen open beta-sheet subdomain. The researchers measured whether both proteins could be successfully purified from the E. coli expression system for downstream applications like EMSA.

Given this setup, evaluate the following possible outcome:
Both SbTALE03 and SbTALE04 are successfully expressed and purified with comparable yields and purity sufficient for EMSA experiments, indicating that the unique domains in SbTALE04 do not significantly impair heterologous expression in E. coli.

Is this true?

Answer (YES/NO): NO